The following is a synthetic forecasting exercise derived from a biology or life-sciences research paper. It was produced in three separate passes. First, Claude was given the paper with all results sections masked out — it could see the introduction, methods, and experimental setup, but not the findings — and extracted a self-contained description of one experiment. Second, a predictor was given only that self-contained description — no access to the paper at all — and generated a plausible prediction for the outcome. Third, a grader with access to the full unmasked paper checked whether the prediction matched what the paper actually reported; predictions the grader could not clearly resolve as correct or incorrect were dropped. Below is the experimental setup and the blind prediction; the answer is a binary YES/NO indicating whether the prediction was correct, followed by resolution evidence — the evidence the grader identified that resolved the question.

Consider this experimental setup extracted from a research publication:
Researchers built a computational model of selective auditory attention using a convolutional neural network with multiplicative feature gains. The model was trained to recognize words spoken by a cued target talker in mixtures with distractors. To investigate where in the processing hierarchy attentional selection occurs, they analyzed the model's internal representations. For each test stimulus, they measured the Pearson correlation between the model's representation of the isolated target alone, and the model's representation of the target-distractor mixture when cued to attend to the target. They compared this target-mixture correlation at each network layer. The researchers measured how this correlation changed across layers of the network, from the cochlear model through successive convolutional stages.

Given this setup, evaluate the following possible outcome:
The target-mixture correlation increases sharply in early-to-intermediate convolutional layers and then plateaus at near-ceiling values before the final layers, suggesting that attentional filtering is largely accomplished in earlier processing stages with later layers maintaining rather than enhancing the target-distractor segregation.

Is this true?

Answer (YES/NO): NO